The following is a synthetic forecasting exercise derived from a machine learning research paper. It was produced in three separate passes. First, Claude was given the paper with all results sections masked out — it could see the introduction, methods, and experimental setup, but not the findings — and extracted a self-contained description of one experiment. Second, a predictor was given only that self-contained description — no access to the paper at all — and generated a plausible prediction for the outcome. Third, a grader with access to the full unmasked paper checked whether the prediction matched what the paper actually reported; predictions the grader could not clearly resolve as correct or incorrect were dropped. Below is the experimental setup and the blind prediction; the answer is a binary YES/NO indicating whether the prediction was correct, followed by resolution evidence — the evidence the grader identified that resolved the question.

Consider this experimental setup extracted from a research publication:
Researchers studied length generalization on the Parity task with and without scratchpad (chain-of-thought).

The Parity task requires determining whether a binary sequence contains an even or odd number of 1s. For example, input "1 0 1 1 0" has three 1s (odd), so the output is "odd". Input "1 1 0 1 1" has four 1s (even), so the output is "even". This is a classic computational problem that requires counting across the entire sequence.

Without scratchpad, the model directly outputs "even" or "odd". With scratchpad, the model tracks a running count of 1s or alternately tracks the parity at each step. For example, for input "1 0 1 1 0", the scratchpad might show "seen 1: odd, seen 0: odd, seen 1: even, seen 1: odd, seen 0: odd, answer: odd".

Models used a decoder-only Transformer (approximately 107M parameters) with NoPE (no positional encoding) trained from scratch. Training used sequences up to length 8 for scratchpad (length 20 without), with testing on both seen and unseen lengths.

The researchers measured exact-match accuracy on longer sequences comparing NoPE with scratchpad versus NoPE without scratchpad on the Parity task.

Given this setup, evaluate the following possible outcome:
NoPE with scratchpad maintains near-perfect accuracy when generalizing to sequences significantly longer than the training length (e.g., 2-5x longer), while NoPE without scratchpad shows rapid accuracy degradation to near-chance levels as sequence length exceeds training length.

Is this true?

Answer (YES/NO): NO